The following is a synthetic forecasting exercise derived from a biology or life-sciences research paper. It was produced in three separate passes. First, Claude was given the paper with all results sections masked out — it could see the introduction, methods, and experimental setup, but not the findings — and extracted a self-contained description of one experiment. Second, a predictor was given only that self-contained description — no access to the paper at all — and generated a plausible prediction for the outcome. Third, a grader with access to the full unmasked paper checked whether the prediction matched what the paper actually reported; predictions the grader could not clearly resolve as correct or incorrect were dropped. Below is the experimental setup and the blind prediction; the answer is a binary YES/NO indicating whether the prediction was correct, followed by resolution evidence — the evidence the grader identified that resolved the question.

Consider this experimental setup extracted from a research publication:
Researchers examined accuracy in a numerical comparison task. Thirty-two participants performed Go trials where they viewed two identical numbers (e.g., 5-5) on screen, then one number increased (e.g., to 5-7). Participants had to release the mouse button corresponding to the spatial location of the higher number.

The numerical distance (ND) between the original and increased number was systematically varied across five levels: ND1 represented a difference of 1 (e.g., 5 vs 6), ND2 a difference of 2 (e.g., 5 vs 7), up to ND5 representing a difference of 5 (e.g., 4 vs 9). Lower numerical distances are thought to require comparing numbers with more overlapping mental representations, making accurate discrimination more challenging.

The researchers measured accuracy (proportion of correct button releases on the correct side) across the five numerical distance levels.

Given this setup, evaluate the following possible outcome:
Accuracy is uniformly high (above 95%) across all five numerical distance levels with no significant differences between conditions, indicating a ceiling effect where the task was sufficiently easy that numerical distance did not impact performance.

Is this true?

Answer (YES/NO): NO